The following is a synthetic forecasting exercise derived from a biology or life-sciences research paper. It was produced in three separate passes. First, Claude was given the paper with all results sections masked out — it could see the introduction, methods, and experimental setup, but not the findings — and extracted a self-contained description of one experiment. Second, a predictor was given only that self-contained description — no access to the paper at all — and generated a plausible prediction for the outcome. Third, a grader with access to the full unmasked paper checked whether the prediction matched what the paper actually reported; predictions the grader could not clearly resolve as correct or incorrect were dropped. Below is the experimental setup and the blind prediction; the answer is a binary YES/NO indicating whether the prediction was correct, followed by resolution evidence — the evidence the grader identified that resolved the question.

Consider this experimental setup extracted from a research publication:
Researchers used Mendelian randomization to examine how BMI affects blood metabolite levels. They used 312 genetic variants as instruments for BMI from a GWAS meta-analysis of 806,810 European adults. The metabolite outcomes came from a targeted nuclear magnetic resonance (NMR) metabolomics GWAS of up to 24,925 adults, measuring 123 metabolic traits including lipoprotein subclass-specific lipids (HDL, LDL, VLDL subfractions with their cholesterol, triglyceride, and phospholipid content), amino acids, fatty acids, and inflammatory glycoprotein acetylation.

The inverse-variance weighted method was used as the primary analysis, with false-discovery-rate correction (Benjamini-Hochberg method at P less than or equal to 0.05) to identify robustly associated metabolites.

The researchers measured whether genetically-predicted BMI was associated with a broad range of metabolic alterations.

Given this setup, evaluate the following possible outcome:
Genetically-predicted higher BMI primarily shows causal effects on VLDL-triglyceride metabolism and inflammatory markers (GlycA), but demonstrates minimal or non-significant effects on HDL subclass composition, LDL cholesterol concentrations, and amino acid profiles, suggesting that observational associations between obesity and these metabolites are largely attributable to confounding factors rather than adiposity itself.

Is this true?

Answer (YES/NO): NO